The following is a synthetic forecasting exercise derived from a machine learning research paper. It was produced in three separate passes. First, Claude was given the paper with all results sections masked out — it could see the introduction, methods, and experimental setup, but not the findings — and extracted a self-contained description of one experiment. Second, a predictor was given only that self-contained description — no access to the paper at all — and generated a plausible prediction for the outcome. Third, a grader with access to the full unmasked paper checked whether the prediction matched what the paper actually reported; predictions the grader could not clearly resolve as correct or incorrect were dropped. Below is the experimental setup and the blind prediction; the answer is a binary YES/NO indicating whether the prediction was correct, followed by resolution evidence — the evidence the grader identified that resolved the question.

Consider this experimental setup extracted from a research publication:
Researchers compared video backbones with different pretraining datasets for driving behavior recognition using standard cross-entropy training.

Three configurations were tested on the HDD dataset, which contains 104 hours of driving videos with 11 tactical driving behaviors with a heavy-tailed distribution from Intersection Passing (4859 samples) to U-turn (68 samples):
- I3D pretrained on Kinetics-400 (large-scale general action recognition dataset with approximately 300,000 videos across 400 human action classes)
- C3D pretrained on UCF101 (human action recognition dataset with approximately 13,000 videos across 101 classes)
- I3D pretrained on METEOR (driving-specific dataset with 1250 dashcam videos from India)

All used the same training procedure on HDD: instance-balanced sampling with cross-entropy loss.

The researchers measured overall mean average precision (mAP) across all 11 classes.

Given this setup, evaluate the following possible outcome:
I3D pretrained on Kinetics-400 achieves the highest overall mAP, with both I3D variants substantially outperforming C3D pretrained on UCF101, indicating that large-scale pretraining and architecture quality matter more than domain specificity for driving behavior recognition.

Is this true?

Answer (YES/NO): NO